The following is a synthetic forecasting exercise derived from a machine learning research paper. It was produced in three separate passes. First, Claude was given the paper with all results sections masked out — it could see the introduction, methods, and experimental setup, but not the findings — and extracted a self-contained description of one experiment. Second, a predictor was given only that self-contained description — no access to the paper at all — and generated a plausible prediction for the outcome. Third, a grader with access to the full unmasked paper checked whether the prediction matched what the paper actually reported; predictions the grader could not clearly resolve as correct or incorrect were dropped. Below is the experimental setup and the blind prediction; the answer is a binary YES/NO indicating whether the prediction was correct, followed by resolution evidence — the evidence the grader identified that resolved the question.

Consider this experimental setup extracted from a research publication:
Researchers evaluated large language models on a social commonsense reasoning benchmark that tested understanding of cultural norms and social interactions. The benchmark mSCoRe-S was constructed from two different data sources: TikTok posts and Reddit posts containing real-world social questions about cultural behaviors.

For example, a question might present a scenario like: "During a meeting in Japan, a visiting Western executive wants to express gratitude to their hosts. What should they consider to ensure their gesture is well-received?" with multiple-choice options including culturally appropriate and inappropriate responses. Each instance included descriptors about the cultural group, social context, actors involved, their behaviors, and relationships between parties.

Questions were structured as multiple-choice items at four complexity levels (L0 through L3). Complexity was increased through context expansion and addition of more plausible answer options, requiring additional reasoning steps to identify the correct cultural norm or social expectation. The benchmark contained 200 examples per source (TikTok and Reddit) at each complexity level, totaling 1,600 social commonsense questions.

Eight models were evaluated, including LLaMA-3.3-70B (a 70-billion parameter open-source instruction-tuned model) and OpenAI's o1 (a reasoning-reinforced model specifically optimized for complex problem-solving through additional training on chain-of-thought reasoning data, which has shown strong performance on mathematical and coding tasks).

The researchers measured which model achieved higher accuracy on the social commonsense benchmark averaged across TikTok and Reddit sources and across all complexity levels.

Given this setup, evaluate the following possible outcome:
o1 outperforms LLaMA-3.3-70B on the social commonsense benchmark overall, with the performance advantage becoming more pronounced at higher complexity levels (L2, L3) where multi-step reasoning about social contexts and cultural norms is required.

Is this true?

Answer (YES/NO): NO